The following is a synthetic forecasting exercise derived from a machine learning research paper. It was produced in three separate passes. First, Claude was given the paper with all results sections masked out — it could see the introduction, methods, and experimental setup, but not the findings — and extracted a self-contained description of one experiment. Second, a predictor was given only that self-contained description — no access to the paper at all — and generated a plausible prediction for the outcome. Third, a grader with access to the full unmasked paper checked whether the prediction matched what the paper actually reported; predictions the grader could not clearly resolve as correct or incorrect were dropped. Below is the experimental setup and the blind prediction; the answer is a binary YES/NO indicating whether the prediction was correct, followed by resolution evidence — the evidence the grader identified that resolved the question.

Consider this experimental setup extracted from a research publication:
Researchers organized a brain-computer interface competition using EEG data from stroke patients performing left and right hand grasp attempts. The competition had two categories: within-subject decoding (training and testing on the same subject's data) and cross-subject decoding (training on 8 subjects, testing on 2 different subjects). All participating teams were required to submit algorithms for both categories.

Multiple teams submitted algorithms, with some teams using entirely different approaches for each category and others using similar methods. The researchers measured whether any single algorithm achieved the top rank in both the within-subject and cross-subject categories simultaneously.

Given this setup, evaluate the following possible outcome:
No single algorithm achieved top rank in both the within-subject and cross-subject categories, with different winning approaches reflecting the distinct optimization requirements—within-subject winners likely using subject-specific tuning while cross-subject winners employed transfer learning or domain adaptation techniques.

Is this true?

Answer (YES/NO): NO